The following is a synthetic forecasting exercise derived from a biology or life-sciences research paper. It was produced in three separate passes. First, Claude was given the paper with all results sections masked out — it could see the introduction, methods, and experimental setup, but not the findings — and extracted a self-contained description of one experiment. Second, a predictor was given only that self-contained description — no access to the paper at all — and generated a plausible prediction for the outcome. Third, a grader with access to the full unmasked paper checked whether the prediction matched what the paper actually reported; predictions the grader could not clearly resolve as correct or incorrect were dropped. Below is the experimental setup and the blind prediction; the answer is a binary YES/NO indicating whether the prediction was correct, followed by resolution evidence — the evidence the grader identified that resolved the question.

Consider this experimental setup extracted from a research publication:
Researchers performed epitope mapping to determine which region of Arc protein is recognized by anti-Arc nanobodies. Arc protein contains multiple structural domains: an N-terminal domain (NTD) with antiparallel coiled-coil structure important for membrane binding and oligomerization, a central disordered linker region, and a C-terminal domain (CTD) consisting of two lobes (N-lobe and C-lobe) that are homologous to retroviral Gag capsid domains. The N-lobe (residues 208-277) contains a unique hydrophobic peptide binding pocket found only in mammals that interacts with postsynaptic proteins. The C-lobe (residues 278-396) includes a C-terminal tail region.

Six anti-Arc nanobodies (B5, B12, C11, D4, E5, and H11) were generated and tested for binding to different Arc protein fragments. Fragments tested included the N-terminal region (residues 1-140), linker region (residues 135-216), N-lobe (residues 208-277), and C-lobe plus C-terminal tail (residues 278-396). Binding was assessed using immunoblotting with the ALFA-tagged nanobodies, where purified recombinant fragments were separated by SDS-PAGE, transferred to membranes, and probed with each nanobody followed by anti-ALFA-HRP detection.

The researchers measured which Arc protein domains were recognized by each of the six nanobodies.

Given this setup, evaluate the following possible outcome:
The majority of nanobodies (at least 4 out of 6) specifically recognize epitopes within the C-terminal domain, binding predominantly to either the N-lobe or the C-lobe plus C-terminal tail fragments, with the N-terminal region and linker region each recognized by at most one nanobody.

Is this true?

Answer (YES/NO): YES